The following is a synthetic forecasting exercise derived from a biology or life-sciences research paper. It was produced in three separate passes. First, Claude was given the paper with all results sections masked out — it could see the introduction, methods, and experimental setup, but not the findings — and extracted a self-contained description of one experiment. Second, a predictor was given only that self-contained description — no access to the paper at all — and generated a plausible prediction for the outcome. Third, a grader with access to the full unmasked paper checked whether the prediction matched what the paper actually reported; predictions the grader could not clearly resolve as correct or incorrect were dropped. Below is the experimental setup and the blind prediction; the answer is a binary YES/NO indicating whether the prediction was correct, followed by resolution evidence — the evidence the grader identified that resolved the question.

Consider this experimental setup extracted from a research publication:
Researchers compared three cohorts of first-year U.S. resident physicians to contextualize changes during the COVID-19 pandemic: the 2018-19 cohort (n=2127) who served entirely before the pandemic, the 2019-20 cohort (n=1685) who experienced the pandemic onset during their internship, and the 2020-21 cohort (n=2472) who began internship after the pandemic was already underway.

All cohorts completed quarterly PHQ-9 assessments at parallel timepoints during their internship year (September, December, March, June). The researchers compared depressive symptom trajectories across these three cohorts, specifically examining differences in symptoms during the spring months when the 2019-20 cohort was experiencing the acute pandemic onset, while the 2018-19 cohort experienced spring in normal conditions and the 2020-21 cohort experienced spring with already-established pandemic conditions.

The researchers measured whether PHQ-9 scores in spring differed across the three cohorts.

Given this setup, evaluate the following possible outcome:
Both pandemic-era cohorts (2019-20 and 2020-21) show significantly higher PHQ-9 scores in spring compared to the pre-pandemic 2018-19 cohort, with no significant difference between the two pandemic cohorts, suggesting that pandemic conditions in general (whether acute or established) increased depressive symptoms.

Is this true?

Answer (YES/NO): NO